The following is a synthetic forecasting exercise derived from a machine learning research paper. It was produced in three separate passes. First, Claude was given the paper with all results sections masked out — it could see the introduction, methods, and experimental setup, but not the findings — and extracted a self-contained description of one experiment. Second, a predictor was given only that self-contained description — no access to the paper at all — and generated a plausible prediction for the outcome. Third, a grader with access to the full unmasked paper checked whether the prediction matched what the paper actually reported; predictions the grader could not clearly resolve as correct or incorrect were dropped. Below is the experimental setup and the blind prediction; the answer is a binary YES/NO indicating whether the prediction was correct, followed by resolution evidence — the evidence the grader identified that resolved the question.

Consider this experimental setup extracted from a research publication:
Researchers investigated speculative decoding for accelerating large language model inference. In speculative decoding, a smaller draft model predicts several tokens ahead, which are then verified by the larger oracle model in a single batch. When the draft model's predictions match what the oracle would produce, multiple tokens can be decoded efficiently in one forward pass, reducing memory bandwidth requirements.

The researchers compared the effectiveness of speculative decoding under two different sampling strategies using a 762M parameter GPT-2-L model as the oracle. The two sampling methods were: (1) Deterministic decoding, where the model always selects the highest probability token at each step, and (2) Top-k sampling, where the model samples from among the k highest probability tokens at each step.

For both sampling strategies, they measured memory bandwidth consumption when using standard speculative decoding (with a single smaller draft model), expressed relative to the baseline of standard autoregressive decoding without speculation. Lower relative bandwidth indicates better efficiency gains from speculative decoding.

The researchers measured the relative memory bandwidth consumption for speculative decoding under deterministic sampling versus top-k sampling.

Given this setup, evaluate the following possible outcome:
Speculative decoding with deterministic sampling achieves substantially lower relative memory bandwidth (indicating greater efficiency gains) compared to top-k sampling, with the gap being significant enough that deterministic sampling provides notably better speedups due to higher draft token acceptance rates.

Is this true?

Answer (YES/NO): YES